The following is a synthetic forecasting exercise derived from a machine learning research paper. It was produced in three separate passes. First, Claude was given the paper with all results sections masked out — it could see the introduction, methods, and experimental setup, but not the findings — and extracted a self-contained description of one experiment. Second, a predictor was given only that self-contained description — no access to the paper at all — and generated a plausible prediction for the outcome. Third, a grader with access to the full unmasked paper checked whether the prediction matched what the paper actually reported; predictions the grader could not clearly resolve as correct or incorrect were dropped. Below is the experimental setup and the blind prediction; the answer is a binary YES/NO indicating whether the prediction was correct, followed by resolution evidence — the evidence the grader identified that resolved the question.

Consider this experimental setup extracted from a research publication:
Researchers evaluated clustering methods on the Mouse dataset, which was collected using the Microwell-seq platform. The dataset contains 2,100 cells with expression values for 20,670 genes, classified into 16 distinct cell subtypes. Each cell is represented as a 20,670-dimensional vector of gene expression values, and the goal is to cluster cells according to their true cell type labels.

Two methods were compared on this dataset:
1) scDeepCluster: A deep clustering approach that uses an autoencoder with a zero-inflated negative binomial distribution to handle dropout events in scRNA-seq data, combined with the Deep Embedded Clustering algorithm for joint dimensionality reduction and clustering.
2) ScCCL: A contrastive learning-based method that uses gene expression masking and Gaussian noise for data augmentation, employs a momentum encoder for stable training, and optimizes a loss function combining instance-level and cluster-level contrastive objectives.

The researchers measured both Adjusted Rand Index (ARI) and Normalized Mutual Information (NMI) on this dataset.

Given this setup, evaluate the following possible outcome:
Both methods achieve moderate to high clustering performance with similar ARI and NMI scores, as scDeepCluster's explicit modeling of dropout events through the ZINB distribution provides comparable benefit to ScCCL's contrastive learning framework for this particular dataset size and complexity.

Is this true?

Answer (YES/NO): NO